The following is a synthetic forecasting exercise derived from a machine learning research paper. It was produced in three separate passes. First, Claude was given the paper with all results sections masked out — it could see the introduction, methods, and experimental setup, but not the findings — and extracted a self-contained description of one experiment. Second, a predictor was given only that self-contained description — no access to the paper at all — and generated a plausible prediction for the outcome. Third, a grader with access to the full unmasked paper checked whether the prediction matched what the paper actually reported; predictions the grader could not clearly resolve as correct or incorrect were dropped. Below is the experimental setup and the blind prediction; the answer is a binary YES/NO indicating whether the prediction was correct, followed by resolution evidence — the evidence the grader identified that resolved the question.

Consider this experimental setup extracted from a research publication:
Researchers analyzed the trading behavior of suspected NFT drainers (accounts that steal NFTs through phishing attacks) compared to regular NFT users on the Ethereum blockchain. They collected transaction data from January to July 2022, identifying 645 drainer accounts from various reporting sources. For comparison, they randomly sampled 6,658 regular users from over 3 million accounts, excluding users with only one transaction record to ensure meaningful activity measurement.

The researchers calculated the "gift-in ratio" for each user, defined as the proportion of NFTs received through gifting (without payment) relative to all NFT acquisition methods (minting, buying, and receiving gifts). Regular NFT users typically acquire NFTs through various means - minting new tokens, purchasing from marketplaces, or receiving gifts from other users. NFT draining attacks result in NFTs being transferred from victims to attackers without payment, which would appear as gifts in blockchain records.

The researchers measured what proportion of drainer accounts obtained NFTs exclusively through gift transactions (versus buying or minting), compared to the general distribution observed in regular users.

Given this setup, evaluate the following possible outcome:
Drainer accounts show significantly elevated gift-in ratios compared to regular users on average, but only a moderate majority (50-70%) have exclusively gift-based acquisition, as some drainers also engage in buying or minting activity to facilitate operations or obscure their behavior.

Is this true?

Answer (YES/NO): NO